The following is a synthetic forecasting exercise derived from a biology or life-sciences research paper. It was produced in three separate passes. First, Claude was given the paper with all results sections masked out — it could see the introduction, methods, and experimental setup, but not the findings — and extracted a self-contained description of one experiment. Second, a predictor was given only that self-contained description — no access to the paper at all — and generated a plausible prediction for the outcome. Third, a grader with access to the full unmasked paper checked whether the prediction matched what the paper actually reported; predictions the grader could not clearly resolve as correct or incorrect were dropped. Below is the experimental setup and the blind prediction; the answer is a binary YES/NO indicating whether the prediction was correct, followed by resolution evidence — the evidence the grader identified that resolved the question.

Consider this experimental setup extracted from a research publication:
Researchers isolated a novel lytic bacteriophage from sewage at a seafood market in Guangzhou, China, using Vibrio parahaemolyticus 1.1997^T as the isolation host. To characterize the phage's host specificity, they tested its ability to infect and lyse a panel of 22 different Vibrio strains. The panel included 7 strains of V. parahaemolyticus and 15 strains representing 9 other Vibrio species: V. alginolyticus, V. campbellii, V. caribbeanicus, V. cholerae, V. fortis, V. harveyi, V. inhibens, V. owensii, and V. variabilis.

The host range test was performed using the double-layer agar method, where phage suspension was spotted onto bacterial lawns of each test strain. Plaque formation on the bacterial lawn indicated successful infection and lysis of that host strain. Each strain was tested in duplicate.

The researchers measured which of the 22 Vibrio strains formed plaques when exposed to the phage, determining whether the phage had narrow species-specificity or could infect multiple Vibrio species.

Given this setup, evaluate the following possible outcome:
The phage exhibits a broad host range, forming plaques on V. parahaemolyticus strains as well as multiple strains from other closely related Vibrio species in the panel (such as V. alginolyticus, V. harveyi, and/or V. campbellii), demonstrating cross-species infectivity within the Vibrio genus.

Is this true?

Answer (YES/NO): NO